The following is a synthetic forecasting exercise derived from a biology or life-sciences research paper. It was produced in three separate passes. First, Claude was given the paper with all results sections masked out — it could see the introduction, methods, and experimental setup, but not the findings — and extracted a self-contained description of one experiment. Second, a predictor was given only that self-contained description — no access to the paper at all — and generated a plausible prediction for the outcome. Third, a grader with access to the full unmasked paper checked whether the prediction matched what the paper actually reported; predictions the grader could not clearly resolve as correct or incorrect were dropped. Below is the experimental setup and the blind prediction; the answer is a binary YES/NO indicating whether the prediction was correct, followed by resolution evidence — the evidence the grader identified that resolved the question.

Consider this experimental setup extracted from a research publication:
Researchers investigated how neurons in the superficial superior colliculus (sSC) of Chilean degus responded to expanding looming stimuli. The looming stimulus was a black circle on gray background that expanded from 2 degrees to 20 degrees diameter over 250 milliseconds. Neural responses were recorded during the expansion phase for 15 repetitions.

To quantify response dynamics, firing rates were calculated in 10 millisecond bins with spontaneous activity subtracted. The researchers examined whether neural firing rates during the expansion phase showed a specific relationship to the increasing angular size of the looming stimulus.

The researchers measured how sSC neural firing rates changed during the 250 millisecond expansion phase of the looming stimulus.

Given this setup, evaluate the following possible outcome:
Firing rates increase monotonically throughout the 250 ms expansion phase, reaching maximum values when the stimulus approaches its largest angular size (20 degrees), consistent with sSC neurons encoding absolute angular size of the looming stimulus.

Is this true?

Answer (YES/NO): YES